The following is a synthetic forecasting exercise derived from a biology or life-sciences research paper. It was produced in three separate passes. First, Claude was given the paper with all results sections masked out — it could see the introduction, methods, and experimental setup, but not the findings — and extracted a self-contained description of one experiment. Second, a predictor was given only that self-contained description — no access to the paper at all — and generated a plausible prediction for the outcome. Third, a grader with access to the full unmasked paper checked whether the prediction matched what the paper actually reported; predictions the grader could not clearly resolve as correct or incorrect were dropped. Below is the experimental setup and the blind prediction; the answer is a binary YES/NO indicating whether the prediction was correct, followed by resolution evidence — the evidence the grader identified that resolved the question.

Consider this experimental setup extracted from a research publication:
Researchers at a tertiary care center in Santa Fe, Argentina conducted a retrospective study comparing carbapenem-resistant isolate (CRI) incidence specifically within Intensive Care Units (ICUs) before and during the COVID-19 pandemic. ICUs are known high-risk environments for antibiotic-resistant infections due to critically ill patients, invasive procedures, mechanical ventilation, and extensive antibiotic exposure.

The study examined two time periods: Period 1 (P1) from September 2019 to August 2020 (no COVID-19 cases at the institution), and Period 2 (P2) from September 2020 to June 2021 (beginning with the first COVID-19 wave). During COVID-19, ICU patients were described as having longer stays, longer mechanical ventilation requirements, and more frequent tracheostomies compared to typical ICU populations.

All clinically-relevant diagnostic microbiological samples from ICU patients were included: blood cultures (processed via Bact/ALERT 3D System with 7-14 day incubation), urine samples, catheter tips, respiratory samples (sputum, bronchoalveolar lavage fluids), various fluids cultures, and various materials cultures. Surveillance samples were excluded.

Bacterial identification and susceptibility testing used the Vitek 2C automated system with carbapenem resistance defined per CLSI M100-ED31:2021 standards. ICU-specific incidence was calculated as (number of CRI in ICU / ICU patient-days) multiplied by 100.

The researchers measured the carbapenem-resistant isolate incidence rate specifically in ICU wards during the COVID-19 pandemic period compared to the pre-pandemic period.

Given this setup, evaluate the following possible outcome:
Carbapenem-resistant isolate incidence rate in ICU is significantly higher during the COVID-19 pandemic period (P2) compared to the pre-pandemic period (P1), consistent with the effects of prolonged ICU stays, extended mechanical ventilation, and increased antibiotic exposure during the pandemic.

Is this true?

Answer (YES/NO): YES